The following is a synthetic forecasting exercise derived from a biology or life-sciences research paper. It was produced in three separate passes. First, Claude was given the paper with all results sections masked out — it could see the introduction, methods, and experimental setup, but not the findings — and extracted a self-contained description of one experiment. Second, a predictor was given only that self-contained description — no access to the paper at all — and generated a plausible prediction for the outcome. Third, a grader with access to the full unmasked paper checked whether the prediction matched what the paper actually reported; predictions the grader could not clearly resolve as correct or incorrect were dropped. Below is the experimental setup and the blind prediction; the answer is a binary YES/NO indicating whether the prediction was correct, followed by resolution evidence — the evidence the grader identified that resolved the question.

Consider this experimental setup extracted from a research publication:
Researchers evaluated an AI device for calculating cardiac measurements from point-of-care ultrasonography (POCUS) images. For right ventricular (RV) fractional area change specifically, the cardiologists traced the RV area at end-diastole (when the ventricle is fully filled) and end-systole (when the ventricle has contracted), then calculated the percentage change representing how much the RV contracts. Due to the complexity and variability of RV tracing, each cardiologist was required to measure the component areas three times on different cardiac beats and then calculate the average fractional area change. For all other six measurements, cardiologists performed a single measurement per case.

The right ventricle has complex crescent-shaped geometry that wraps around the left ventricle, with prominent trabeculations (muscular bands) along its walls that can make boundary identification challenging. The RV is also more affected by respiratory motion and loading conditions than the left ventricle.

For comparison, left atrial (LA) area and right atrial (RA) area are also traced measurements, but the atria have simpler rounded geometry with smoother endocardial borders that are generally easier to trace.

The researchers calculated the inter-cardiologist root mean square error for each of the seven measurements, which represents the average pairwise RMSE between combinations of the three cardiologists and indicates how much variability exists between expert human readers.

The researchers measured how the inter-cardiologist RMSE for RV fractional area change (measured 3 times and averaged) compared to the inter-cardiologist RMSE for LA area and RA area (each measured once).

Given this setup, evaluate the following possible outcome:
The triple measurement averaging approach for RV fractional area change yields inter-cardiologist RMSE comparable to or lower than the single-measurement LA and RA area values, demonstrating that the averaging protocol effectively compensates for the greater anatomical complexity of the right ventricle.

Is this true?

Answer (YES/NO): NO